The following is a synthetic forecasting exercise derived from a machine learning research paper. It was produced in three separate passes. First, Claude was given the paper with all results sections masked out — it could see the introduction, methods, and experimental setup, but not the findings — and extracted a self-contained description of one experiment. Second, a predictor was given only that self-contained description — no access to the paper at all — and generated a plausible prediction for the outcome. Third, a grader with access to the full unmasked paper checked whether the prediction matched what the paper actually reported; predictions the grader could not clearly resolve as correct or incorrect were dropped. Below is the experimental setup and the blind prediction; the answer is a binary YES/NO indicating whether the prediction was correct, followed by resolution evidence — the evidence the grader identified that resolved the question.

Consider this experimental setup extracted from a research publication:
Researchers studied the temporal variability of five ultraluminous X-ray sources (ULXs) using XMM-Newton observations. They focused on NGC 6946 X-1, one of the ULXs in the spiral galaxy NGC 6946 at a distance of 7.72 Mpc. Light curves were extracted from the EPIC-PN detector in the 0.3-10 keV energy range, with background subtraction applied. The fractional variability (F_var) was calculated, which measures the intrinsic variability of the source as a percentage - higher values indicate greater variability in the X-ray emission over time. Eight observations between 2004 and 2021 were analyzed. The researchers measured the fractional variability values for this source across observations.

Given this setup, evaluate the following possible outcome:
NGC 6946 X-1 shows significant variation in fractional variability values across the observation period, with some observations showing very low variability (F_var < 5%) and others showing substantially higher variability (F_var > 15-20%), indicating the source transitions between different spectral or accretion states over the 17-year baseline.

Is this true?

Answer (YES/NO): NO